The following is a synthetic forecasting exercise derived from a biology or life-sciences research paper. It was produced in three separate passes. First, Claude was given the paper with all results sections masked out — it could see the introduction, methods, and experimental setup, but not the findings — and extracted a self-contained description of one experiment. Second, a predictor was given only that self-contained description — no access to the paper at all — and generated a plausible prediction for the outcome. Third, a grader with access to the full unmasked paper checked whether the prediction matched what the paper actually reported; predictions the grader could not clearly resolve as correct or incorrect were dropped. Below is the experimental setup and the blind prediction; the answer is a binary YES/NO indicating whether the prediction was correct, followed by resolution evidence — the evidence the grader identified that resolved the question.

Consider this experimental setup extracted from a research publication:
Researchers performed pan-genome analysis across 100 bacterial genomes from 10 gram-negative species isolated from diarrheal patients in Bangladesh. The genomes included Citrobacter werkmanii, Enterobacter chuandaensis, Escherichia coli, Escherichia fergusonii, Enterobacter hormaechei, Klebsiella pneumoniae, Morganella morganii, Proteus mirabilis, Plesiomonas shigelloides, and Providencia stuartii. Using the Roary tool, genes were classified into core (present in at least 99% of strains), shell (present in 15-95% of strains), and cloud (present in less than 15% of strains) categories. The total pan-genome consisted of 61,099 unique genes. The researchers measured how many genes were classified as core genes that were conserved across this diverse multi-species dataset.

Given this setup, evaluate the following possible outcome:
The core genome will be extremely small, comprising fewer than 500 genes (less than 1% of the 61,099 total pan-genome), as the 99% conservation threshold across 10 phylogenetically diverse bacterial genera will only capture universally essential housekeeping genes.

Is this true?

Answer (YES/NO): YES